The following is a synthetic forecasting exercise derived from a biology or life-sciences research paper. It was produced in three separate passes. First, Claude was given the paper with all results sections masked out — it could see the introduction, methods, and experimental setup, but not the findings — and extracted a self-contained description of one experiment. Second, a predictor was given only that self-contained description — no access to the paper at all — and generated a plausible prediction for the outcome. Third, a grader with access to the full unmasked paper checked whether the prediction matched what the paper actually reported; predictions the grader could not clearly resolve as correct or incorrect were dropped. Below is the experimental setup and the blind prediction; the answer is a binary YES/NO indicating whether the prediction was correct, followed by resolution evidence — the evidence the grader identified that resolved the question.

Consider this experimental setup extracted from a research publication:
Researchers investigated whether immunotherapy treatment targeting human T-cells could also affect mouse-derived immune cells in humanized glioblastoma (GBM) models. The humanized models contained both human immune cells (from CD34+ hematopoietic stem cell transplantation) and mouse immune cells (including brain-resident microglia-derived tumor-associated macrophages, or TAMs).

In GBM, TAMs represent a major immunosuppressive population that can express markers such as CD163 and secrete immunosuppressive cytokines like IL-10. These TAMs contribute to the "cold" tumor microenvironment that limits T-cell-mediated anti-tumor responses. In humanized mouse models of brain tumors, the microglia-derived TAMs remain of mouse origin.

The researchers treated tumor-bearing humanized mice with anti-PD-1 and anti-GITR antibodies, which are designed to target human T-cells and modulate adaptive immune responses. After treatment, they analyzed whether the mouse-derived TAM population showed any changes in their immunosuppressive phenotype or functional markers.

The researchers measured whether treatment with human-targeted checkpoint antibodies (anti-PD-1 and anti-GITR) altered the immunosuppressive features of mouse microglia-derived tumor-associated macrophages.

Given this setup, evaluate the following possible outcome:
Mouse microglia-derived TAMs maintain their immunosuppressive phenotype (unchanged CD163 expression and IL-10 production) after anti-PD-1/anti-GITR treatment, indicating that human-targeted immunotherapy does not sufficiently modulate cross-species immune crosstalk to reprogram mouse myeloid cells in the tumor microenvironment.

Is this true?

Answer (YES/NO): NO